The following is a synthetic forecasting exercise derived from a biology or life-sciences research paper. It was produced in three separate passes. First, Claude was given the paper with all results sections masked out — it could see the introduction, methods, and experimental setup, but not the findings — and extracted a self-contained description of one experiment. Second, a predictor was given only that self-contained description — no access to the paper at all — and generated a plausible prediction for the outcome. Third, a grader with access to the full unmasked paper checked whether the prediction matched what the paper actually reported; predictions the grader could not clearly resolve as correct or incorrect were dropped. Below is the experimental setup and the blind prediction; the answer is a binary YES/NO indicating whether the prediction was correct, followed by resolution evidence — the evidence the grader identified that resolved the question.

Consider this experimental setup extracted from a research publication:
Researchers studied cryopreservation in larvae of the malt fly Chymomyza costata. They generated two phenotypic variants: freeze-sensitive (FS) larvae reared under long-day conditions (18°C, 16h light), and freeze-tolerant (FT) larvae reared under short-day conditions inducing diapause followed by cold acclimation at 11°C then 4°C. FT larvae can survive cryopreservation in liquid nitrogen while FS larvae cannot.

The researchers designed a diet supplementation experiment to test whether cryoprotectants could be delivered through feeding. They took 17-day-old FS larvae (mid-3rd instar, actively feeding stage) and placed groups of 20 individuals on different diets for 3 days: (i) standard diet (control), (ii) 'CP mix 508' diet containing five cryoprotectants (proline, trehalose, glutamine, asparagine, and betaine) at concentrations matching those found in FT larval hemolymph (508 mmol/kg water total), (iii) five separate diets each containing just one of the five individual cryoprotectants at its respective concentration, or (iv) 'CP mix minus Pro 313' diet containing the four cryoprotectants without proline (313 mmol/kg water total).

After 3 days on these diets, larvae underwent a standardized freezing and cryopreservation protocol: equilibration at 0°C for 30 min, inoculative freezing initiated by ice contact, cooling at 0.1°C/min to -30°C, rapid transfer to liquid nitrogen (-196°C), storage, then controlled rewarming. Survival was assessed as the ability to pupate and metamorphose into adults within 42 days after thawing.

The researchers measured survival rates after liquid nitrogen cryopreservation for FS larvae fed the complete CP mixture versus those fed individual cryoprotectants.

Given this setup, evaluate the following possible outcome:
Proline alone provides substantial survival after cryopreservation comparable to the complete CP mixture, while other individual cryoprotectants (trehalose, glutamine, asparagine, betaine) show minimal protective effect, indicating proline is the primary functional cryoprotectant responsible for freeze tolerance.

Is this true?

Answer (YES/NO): NO